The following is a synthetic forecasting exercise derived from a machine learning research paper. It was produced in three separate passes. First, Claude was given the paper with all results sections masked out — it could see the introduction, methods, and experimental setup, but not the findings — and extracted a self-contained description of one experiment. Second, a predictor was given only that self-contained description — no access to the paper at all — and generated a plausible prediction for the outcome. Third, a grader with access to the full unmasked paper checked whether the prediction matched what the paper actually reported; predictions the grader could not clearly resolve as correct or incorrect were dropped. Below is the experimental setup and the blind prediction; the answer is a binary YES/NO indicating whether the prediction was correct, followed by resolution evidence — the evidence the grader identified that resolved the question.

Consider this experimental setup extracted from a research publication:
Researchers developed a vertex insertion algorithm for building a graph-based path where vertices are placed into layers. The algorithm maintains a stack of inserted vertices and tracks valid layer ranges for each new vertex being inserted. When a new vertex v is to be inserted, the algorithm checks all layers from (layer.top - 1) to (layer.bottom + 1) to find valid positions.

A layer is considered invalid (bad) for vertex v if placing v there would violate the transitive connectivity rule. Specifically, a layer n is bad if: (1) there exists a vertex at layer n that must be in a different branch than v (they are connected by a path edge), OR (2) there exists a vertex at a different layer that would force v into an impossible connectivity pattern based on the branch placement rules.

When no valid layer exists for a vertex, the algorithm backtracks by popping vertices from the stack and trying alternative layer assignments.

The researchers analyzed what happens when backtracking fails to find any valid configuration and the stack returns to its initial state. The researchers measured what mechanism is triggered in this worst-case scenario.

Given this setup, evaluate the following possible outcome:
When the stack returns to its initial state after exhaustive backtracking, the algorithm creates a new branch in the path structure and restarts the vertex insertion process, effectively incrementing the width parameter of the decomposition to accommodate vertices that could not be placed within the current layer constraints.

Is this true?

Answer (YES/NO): NO